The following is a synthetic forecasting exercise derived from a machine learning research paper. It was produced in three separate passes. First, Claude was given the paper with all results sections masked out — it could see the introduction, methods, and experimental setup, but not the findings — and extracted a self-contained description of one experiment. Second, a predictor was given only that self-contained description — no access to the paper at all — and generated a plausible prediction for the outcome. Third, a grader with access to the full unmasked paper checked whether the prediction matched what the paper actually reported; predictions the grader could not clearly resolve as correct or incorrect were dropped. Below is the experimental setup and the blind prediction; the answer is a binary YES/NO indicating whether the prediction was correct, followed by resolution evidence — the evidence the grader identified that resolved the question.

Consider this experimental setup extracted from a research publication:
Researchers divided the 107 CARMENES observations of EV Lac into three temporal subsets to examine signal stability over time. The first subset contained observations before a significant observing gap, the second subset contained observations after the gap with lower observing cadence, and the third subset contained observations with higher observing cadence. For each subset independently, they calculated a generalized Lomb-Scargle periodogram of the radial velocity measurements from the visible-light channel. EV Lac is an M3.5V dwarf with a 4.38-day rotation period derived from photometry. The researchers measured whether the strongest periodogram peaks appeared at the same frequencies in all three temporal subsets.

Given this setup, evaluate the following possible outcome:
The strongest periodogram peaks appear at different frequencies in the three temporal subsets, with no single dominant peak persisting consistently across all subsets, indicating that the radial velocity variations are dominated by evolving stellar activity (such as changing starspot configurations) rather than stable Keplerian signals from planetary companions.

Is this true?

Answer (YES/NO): YES